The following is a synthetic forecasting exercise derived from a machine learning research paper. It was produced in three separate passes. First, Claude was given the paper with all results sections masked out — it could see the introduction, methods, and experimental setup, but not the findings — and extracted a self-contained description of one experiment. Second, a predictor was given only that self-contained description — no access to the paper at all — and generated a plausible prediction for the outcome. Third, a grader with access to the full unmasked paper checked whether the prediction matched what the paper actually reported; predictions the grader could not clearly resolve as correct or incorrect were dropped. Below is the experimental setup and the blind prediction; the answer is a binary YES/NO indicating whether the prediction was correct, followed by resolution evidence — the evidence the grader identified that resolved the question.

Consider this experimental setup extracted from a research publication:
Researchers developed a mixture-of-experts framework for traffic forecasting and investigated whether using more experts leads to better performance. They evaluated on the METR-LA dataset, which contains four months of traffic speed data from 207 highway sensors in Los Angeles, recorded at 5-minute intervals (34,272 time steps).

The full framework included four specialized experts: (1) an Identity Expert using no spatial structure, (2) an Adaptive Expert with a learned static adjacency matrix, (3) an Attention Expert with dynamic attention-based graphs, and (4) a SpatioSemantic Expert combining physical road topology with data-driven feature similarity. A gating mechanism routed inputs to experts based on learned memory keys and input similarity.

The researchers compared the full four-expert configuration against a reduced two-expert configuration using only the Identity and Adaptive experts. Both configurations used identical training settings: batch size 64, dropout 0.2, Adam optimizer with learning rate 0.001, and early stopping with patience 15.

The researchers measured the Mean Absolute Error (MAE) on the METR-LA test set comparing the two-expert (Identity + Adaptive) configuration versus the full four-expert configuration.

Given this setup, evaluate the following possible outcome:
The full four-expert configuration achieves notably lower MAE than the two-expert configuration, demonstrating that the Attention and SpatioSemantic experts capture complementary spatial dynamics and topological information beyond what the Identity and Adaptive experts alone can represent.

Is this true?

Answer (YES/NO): NO